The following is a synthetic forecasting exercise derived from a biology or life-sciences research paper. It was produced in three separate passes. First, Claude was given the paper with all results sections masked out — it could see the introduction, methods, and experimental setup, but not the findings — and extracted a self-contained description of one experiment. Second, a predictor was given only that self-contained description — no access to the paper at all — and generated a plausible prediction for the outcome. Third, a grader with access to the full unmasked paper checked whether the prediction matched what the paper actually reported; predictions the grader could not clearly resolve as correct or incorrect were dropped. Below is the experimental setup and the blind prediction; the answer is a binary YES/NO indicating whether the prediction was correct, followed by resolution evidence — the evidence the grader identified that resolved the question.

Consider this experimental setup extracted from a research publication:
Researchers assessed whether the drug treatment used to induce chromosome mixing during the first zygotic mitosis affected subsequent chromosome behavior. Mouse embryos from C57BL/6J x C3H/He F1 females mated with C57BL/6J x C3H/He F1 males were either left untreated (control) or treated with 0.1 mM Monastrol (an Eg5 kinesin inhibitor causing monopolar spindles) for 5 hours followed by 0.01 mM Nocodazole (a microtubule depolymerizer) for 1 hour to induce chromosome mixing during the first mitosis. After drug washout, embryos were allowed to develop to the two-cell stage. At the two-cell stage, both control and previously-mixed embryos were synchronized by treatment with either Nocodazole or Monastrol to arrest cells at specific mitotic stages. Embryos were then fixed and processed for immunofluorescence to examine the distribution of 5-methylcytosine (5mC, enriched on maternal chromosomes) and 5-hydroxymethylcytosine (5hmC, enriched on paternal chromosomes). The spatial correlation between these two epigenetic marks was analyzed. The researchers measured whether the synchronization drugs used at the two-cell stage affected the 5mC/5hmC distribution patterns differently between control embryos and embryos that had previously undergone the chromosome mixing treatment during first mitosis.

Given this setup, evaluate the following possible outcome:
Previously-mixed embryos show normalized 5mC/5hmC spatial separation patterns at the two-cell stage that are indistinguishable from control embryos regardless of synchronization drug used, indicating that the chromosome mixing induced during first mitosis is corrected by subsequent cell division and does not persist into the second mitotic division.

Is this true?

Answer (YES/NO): NO